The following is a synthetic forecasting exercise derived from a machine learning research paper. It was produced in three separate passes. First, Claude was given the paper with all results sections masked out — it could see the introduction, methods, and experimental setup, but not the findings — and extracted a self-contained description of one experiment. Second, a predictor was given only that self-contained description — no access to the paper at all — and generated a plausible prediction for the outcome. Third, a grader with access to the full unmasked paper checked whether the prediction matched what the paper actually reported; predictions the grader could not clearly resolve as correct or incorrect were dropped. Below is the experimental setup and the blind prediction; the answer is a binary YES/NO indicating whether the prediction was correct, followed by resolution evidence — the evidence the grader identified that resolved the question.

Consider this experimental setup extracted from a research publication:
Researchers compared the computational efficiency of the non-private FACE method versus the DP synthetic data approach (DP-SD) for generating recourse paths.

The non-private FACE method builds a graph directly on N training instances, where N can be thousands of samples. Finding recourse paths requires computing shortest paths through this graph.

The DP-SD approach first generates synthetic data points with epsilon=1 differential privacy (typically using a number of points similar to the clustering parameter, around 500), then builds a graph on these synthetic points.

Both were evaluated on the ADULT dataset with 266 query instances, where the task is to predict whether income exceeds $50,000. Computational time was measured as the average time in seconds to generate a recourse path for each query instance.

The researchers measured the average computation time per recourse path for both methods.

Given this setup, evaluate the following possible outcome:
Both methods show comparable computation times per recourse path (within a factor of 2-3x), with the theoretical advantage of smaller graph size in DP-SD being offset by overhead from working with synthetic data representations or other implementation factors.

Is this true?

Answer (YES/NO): YES